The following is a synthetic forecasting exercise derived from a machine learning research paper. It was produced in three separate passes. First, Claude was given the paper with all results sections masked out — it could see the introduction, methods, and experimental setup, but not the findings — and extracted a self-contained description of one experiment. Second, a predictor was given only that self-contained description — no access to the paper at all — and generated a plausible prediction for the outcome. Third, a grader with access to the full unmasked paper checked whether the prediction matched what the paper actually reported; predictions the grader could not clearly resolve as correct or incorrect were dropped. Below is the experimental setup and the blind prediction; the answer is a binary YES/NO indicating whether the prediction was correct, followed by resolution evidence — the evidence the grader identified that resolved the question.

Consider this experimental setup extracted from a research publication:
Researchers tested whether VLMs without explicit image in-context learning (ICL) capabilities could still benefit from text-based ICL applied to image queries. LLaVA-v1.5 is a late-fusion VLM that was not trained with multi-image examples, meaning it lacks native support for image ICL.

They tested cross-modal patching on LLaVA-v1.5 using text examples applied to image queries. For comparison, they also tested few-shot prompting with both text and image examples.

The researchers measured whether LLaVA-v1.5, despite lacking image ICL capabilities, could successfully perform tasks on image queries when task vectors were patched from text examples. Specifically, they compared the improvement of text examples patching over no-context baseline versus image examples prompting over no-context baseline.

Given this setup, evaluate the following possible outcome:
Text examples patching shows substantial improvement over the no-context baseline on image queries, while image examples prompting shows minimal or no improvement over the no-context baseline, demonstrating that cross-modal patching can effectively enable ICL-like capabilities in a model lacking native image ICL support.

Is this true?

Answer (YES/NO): YES